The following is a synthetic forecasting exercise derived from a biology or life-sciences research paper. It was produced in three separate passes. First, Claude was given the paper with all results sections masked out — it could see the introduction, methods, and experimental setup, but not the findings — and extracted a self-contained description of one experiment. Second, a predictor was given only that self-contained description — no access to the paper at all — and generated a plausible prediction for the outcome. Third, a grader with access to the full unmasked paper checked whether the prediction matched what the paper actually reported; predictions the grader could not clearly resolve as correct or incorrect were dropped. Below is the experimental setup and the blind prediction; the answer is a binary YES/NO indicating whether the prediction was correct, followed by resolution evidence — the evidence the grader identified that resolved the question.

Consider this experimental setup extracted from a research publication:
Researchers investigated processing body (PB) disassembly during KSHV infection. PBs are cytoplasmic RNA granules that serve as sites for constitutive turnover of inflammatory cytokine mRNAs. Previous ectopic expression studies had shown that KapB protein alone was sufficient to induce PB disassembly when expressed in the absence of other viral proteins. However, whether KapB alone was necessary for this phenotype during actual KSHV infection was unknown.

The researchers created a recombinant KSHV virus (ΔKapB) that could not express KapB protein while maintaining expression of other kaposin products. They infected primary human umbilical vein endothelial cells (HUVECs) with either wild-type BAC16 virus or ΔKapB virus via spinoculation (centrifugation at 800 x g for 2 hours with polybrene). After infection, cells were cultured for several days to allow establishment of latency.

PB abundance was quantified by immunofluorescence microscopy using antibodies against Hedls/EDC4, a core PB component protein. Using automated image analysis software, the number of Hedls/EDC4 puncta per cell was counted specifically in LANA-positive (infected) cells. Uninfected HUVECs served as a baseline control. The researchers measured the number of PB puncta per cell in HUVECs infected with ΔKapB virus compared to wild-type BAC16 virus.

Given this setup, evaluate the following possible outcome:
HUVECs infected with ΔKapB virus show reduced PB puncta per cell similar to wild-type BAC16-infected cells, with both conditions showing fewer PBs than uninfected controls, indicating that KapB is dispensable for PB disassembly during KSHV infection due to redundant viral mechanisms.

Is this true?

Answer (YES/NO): NO